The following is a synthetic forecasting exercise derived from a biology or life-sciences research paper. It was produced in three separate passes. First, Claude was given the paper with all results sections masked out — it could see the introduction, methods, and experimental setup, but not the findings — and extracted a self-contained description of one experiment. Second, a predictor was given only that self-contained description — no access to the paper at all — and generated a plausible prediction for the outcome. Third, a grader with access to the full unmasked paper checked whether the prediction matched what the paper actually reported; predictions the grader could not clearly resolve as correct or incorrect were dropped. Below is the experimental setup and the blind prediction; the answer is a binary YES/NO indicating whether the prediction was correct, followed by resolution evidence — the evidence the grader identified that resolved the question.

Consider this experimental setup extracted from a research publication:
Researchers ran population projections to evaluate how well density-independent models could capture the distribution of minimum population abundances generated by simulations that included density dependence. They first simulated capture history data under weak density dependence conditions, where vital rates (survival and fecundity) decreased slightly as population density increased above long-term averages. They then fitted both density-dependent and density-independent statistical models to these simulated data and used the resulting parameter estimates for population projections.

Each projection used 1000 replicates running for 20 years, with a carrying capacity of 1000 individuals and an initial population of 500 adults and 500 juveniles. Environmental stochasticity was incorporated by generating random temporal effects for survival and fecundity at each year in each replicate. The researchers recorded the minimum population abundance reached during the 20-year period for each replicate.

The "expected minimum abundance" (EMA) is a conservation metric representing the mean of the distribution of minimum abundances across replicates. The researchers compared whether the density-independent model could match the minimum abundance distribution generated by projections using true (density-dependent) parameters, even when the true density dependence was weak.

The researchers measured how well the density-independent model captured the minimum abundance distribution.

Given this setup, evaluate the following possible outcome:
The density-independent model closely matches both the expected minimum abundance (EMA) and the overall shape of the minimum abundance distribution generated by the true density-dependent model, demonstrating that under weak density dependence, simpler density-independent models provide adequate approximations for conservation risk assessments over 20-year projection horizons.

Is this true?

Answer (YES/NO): NO